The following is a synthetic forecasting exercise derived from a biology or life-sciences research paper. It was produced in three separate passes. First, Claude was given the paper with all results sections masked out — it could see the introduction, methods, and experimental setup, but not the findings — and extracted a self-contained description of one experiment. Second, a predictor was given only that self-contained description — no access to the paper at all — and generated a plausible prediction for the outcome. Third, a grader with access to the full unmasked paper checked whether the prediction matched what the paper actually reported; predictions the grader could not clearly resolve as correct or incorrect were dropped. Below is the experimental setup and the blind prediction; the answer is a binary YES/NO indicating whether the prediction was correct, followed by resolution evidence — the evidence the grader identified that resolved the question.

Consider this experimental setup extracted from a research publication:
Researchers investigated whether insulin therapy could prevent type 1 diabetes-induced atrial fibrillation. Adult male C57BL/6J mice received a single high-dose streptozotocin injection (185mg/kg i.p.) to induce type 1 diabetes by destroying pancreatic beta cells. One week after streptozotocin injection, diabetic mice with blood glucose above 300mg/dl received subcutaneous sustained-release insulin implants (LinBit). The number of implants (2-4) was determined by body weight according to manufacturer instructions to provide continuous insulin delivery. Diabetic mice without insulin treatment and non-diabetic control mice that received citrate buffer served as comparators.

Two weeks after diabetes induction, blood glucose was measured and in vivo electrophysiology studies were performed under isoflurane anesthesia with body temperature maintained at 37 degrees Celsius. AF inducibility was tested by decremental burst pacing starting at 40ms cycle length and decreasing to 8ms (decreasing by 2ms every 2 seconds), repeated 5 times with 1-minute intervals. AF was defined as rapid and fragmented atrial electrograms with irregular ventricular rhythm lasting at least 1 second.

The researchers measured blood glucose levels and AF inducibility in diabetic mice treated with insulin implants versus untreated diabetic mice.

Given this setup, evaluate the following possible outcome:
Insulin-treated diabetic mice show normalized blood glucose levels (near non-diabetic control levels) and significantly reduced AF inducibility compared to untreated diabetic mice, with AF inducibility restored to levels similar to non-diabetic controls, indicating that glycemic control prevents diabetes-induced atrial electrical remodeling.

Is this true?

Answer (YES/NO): NO